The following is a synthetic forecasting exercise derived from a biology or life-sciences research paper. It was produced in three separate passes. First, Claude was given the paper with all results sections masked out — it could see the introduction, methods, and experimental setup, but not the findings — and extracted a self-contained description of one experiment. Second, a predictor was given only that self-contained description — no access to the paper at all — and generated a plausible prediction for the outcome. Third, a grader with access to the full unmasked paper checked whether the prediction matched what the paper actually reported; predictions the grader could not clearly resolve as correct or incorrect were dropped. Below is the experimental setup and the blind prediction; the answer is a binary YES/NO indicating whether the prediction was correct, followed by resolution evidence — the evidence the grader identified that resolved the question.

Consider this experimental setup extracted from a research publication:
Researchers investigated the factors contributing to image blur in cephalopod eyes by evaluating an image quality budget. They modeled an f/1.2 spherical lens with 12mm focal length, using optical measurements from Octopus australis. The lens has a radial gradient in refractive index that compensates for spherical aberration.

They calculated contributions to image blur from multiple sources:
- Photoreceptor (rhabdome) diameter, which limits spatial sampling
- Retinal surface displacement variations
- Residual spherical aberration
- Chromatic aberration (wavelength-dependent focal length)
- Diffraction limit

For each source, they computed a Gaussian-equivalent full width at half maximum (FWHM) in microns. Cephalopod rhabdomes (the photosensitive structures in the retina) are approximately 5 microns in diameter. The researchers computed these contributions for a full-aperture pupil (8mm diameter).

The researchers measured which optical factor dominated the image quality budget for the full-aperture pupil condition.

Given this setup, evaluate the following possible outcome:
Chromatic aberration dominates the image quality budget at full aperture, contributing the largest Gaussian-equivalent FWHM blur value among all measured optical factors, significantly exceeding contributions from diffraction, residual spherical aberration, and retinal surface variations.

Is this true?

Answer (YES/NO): YES